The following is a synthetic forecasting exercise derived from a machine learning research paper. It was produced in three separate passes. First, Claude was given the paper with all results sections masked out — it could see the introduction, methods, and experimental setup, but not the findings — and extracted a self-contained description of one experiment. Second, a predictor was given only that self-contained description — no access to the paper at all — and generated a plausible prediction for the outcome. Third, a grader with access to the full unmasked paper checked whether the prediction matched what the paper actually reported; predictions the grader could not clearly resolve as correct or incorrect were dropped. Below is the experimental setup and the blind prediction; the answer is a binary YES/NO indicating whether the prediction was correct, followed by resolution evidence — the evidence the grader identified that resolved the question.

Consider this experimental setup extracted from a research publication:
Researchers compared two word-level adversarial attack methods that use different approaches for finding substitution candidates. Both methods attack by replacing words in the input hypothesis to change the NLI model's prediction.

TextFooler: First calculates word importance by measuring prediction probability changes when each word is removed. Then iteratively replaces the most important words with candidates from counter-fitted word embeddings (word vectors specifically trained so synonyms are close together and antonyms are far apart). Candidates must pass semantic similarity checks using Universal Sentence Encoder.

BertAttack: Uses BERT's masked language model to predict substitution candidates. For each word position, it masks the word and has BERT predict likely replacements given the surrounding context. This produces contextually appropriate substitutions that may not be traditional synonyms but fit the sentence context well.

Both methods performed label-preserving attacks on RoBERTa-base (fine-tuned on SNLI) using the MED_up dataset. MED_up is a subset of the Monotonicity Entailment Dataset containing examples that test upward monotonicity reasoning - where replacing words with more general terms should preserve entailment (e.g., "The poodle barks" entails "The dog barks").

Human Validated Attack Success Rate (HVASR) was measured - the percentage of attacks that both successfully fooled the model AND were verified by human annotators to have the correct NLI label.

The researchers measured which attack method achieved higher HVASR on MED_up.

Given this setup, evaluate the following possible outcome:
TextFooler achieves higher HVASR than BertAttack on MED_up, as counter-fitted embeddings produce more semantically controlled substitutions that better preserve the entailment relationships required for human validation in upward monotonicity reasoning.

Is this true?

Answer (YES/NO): NO